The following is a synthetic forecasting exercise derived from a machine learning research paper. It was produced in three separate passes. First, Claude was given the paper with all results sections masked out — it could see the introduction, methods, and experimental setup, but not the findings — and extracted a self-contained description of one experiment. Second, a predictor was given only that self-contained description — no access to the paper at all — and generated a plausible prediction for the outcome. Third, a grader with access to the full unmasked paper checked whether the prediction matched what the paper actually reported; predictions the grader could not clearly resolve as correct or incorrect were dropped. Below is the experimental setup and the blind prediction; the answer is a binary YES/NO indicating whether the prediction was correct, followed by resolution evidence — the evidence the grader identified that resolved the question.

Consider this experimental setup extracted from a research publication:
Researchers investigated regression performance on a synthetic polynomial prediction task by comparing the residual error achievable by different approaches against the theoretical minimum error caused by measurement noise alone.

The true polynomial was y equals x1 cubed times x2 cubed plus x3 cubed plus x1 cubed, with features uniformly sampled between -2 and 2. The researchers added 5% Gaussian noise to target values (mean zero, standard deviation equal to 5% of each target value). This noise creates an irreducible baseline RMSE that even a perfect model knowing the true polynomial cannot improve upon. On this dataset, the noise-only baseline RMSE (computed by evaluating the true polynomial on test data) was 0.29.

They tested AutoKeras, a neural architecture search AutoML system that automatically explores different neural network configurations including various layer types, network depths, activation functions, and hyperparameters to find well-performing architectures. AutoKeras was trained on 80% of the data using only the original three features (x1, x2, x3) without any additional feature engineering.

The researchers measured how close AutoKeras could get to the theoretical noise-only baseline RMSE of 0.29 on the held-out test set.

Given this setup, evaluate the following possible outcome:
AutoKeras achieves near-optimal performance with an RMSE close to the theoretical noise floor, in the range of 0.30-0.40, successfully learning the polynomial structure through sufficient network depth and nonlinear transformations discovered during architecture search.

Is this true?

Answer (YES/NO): NO